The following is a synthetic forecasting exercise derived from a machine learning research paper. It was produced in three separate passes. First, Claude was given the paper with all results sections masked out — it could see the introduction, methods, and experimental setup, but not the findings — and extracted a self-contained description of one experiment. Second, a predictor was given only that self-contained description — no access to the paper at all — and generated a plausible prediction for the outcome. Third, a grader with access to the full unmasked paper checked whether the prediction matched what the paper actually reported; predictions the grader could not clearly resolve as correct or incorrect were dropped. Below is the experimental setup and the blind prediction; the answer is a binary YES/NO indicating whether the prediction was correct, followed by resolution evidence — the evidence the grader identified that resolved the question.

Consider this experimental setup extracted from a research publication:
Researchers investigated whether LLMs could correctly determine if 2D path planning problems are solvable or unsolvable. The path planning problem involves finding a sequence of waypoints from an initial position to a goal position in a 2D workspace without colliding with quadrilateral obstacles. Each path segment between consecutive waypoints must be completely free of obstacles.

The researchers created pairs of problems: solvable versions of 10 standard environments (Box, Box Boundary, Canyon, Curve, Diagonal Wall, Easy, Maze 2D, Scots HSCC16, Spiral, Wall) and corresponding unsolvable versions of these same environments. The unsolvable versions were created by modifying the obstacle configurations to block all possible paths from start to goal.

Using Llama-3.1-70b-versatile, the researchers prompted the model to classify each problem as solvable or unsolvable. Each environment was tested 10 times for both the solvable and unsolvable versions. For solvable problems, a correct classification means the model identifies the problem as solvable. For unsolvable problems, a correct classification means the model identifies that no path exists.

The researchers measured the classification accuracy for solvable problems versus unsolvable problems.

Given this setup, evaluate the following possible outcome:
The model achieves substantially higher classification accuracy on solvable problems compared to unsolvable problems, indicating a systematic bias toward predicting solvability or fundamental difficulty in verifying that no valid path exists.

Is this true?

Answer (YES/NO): YES